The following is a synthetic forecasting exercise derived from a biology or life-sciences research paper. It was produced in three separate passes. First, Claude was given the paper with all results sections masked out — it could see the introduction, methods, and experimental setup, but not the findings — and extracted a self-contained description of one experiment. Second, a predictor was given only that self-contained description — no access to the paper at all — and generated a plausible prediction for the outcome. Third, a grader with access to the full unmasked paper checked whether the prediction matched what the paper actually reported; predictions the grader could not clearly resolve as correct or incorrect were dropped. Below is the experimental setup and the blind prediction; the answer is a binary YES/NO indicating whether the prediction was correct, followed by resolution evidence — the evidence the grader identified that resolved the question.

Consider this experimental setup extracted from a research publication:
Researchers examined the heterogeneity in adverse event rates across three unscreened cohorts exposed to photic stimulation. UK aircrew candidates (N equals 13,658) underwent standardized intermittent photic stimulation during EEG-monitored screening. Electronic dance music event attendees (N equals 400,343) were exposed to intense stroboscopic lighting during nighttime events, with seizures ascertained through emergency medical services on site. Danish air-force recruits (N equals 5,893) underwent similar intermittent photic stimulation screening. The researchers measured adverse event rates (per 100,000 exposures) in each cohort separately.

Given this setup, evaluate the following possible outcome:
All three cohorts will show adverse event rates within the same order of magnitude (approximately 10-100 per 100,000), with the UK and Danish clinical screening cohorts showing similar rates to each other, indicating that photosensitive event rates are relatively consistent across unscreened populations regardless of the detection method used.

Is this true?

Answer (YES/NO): NO